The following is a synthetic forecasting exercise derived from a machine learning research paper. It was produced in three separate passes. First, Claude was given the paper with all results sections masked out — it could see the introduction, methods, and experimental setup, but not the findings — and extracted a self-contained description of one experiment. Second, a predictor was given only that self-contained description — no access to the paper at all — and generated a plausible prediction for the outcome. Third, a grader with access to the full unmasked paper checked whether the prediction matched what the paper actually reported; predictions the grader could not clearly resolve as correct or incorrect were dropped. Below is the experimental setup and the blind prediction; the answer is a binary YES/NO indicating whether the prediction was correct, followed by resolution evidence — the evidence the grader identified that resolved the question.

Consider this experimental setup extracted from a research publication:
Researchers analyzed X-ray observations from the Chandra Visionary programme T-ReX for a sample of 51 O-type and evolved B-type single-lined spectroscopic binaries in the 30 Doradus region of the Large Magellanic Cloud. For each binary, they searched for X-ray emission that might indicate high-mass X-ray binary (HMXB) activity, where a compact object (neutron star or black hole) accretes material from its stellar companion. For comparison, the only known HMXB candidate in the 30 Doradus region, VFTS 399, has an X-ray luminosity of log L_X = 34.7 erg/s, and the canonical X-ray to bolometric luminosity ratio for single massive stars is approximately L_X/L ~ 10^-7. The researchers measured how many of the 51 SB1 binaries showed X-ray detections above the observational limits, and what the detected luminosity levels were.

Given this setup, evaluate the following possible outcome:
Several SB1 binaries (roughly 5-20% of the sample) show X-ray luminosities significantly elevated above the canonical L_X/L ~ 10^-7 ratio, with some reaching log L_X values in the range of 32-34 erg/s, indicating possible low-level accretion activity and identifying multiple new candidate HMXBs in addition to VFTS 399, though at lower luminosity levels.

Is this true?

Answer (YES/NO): NO